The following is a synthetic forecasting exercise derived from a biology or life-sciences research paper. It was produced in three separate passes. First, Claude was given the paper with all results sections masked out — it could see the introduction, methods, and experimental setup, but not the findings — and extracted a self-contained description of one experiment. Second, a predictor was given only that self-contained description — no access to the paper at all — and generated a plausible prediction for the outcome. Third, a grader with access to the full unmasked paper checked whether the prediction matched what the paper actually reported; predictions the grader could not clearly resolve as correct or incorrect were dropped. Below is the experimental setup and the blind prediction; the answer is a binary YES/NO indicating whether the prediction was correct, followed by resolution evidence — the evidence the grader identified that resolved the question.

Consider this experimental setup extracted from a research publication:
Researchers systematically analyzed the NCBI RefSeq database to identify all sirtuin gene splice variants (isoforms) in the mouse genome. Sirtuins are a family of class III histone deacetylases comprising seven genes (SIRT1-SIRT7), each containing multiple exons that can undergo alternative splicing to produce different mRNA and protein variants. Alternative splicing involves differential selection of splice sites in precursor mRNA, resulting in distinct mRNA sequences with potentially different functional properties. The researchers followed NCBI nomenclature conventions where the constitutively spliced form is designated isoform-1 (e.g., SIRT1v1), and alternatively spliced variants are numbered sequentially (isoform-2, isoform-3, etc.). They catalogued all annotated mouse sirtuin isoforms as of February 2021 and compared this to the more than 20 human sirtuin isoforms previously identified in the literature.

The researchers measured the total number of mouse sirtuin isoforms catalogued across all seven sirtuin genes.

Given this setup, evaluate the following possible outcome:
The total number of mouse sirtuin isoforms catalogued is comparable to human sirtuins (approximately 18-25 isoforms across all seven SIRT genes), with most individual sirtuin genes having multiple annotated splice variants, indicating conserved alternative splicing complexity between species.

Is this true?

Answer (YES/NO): NO